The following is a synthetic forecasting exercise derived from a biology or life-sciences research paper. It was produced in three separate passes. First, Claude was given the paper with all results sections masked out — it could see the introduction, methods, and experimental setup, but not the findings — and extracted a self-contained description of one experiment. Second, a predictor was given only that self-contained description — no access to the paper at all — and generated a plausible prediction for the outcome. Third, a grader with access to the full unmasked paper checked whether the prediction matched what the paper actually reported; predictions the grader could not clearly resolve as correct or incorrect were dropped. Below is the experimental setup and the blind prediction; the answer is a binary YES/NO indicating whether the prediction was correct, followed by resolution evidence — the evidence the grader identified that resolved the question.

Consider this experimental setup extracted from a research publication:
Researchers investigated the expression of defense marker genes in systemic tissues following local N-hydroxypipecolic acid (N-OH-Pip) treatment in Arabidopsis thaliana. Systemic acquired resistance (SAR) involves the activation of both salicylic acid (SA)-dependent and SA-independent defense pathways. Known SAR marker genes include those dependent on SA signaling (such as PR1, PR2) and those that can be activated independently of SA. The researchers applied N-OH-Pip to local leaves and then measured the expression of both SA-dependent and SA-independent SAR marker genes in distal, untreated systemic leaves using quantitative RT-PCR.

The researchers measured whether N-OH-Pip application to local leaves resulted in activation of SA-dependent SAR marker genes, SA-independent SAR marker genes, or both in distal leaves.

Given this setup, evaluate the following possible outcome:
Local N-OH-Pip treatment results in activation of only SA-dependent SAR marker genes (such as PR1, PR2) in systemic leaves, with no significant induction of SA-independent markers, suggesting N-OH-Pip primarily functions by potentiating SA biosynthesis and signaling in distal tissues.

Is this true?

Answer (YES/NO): NO